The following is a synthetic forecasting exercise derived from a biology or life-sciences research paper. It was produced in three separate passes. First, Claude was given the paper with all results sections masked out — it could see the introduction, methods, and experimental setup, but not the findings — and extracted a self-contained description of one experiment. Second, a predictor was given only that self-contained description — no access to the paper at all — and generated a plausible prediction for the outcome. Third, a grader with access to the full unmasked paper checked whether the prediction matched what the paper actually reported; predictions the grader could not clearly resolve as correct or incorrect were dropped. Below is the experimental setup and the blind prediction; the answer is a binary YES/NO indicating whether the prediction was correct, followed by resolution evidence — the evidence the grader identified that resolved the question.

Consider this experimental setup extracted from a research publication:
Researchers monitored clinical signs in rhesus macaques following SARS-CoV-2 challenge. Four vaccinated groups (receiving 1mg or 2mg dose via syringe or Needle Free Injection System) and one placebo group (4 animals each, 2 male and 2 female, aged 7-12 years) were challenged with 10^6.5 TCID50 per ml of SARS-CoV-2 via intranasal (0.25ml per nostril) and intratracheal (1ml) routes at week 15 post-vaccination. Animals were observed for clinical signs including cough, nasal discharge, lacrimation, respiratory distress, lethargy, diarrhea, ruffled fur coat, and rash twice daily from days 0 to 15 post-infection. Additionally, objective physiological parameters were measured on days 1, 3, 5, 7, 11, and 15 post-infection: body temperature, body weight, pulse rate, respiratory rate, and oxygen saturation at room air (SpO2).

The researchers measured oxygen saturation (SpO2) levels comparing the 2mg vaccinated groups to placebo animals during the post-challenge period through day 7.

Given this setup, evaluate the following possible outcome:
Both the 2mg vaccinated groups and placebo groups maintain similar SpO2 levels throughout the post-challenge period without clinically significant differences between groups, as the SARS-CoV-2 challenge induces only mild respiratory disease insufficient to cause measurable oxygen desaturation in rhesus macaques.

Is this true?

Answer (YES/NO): NO